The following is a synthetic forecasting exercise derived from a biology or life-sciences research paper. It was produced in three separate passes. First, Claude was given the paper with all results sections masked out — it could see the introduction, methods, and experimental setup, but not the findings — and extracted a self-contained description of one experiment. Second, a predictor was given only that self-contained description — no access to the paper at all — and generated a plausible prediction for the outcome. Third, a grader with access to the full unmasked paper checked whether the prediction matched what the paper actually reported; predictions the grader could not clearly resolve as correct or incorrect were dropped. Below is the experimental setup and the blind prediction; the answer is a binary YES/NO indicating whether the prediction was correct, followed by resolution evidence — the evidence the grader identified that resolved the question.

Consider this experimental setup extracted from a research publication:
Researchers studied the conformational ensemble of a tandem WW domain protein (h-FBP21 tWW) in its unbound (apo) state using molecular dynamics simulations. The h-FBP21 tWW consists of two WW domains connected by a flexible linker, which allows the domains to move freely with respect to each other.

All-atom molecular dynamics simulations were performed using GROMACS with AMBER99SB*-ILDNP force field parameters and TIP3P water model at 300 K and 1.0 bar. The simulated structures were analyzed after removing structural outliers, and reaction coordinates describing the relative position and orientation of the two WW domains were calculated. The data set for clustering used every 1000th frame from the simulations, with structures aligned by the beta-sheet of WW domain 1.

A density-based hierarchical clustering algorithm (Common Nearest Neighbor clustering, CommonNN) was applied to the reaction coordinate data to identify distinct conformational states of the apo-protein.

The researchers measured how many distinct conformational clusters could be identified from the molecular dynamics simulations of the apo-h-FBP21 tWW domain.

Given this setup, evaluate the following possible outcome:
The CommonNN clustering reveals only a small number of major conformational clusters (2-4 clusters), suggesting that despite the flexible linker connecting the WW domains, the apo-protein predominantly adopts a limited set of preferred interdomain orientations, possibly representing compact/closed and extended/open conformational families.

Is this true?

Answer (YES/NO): NO